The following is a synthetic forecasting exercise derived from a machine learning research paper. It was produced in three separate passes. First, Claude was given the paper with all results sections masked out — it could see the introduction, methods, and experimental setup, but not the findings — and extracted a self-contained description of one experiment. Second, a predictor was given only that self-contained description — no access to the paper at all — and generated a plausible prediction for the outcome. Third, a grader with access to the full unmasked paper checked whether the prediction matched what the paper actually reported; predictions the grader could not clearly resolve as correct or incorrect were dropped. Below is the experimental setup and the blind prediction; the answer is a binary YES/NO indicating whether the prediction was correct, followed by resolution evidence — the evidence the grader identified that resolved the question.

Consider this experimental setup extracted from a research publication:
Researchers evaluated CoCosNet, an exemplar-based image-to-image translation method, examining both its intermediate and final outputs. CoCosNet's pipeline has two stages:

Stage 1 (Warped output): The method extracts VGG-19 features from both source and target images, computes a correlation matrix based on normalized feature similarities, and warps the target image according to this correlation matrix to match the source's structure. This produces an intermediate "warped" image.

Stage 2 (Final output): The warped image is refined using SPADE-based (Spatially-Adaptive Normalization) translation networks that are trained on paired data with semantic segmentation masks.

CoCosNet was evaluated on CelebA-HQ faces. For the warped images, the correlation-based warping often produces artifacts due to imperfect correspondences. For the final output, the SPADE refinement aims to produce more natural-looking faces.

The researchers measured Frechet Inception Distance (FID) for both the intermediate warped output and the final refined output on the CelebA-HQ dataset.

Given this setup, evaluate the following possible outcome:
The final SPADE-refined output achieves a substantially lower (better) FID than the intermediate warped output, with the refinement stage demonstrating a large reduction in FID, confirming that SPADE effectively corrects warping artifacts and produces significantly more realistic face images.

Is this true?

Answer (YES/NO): YES